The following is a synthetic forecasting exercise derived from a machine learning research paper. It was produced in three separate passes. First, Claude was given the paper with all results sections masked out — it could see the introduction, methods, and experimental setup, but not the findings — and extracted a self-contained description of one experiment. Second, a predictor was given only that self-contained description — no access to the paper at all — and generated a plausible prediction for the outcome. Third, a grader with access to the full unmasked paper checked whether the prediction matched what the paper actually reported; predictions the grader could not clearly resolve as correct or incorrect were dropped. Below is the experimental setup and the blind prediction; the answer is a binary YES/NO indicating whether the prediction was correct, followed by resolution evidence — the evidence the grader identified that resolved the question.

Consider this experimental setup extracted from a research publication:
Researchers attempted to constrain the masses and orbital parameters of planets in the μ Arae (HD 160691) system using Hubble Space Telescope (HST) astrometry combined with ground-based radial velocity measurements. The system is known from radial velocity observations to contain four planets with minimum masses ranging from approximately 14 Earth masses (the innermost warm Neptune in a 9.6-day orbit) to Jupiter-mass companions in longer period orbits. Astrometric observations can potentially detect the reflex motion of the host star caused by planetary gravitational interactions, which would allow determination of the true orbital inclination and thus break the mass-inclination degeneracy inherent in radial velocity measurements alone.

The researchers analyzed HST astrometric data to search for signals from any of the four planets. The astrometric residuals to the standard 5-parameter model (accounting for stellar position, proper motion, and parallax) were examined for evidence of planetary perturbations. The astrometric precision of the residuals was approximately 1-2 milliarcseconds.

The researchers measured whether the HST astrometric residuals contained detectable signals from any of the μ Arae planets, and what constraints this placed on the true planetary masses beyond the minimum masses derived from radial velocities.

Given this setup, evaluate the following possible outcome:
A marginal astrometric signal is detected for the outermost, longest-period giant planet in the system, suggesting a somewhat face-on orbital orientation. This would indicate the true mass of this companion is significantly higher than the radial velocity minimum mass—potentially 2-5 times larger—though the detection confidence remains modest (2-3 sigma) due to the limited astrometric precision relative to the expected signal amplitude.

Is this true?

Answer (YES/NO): NO